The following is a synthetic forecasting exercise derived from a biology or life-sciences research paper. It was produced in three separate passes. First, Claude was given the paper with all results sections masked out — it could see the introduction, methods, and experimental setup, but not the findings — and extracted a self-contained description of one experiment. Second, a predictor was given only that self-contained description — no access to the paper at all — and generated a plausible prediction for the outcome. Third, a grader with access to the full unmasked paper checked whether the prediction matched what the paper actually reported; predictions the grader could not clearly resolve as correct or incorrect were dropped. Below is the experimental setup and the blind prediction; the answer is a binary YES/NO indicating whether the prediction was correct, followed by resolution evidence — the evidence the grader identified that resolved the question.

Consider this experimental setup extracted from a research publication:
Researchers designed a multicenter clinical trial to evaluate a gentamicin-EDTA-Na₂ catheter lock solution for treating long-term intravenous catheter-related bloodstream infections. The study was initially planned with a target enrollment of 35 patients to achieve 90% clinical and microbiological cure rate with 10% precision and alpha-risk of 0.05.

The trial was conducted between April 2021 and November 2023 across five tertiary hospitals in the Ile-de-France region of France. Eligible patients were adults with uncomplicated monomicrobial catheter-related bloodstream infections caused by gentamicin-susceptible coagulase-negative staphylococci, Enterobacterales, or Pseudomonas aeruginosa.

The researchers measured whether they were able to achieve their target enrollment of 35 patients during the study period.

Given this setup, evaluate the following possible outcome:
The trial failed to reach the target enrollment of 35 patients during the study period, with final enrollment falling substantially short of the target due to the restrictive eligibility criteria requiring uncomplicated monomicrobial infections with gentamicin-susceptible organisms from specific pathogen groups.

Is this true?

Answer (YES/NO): YES